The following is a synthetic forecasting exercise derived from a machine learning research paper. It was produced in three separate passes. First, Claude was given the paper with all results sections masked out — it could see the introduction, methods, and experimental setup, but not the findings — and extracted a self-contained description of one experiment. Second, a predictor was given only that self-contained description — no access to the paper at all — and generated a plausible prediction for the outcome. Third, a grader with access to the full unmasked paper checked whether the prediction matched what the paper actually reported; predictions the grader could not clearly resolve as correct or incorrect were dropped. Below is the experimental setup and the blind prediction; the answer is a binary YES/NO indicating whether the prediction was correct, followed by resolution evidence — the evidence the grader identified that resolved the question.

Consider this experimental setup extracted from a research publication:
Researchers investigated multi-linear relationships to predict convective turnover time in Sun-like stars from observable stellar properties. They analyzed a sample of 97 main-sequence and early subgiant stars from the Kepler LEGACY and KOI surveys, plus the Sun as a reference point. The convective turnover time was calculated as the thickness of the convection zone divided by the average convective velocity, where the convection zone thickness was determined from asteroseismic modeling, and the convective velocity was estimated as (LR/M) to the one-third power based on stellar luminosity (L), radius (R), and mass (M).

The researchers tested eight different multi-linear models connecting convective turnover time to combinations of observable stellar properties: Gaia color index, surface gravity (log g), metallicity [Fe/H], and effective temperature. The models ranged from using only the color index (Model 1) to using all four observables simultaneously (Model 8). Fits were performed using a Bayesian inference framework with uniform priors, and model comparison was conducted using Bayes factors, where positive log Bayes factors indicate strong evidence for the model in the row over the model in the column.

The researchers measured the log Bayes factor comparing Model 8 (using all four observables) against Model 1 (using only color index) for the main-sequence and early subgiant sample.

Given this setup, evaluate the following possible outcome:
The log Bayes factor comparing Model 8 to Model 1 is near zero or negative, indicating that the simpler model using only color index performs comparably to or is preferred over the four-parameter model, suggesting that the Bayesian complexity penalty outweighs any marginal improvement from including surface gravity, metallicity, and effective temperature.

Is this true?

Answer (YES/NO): NO